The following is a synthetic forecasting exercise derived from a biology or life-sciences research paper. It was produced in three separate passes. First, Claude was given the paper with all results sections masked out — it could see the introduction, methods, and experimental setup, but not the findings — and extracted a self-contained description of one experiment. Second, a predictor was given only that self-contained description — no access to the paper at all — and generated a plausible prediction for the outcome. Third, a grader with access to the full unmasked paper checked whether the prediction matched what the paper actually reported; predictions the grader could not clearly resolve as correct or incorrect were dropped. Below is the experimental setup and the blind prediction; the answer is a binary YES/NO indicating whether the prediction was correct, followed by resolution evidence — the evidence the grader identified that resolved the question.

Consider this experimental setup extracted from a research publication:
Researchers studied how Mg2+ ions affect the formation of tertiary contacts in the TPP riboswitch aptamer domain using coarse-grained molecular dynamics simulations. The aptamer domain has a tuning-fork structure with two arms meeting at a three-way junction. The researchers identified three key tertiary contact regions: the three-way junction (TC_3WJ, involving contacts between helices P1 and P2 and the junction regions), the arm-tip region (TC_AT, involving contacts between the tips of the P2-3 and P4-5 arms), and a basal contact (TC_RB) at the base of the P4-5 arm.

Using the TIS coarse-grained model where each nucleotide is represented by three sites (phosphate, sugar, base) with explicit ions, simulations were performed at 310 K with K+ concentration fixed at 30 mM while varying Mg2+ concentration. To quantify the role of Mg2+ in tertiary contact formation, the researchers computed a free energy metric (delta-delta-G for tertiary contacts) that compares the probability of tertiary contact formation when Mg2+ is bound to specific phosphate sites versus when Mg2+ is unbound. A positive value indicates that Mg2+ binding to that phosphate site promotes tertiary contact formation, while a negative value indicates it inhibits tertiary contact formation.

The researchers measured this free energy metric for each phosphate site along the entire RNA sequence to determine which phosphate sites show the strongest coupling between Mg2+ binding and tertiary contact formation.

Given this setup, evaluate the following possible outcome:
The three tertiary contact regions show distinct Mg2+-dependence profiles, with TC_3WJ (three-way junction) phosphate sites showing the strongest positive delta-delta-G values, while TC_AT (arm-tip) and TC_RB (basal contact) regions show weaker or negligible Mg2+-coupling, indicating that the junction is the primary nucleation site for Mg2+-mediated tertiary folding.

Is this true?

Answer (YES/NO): NO